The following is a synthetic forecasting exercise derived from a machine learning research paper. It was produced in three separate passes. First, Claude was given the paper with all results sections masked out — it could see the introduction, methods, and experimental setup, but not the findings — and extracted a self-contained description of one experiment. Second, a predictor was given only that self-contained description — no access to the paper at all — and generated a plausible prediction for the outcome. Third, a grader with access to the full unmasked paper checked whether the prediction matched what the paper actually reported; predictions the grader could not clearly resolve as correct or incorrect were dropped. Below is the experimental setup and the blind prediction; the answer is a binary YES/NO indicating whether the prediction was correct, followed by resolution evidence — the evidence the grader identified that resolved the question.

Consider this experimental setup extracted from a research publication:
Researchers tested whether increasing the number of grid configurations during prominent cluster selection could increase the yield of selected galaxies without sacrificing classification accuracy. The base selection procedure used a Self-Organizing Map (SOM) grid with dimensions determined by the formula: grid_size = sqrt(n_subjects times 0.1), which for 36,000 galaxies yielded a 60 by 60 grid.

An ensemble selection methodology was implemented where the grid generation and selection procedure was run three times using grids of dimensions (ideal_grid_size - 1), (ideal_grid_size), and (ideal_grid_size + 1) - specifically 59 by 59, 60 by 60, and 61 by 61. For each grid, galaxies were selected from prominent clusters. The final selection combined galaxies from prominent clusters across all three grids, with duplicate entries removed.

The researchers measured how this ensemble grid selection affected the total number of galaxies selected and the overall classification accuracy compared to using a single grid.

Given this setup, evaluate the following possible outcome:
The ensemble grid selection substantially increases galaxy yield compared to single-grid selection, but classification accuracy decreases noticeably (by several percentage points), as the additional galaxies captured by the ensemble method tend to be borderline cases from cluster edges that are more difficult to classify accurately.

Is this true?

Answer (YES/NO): NO